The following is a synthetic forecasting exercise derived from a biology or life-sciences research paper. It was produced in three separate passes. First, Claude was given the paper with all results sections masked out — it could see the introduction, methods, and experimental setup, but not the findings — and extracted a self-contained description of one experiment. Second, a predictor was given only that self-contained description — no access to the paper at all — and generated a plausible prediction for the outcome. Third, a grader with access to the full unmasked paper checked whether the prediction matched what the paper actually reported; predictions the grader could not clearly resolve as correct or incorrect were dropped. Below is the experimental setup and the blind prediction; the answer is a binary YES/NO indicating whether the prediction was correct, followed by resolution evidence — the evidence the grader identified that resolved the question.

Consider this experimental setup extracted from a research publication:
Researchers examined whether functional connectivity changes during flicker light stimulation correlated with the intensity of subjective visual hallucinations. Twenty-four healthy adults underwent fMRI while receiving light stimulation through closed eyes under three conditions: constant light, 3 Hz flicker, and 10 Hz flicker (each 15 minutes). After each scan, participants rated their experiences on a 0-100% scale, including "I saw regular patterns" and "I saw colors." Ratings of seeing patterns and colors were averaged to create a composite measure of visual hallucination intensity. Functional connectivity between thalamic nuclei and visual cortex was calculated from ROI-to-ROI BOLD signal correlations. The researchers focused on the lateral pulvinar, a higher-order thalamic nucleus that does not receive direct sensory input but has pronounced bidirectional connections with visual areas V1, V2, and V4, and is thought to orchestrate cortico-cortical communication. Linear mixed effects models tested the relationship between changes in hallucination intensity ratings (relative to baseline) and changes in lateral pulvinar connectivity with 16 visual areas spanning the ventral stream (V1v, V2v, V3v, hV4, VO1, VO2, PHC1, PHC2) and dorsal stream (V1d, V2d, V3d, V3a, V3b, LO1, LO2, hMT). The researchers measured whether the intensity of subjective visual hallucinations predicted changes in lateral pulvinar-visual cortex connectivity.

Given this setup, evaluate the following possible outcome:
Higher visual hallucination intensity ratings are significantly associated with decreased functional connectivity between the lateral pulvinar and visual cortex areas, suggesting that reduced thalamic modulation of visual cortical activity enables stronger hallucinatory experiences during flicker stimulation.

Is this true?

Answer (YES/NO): NO